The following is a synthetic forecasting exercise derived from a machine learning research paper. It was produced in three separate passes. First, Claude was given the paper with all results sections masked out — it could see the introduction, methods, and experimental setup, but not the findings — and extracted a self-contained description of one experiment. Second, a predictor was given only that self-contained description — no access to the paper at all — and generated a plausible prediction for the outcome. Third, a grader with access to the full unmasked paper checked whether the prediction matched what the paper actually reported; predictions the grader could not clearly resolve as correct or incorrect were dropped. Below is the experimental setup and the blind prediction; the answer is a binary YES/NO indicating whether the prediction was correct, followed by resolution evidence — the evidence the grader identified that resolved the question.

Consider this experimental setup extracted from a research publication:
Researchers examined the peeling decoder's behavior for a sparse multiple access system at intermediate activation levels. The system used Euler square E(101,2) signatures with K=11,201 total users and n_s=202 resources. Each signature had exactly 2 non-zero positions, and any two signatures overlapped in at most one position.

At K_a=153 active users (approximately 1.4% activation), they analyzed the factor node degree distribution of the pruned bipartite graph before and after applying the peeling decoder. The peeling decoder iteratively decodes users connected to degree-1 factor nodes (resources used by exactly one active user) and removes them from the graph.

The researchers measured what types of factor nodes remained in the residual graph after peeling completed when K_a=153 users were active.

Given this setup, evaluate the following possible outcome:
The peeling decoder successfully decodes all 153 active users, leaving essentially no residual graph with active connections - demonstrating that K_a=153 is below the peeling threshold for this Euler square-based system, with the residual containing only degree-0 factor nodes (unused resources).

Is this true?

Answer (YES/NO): NO